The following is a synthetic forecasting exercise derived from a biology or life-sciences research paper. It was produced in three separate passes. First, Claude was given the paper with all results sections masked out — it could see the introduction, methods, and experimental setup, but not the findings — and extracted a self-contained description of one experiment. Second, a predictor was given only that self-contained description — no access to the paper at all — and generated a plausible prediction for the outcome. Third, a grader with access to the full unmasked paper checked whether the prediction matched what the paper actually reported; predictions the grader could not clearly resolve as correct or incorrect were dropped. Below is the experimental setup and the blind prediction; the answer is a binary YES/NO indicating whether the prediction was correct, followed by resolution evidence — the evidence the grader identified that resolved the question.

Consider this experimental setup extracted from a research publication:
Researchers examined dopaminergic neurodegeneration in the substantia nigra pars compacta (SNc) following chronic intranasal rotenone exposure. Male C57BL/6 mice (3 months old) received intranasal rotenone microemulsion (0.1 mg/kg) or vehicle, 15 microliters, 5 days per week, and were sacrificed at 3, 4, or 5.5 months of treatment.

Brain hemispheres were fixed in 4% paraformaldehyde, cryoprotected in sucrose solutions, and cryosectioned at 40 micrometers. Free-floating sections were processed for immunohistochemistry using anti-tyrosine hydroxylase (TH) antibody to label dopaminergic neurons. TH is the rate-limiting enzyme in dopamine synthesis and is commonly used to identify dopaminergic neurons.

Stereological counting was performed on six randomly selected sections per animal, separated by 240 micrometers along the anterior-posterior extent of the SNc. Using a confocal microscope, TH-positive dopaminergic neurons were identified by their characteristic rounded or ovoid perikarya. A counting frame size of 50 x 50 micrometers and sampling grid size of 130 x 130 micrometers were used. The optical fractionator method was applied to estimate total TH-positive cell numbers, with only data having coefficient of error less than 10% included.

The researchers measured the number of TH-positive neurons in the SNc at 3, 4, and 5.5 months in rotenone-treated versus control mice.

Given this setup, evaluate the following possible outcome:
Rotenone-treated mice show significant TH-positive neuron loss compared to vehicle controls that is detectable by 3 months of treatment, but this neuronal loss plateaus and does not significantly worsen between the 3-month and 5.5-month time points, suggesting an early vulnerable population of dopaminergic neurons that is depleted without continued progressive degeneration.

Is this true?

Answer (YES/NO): NO